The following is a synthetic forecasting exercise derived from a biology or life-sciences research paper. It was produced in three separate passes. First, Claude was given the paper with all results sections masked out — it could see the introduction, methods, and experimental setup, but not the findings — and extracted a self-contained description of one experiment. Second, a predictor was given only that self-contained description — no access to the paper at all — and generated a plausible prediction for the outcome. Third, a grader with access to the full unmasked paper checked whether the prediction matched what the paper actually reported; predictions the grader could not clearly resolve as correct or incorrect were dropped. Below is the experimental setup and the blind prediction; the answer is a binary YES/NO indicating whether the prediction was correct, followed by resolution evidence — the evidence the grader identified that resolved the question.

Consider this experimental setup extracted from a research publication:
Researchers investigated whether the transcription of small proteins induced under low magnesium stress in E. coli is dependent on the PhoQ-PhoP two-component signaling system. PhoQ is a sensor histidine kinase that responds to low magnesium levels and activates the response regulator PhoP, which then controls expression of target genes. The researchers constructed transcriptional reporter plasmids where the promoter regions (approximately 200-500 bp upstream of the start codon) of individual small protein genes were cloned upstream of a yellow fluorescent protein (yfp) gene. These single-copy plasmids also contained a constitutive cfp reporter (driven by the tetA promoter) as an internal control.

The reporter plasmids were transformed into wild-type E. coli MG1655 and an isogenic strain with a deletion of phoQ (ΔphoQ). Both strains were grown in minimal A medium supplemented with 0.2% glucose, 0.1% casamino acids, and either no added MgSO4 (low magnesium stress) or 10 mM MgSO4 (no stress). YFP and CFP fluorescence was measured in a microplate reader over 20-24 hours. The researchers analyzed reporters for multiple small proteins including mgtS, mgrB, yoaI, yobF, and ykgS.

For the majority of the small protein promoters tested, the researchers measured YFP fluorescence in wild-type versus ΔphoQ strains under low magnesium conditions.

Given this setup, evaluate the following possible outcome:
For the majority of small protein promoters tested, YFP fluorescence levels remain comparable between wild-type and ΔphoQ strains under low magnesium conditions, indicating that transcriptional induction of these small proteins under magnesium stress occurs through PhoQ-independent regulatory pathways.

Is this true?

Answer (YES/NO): NO